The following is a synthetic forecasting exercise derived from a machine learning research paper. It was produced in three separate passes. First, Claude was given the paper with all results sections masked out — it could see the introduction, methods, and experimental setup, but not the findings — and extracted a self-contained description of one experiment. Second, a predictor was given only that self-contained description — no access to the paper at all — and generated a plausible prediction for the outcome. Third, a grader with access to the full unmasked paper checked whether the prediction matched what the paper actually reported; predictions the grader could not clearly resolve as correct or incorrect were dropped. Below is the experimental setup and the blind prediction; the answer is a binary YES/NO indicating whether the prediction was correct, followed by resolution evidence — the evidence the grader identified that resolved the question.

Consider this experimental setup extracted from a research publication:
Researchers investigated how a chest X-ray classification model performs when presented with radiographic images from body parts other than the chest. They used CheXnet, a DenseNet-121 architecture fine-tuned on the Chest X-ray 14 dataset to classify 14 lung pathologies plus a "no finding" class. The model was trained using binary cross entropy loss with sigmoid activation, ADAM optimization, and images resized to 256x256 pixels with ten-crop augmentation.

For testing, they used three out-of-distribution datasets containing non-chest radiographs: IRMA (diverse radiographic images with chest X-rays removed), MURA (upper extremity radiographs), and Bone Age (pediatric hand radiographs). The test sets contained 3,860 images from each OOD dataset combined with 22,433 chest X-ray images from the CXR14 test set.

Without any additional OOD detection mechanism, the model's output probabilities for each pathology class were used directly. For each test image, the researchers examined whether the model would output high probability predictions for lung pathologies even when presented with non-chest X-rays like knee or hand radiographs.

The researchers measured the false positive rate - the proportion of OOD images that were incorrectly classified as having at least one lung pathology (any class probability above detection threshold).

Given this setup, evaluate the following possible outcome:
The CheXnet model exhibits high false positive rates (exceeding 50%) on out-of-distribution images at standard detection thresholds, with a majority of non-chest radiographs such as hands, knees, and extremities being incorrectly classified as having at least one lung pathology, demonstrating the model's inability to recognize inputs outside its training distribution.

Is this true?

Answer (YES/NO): YES